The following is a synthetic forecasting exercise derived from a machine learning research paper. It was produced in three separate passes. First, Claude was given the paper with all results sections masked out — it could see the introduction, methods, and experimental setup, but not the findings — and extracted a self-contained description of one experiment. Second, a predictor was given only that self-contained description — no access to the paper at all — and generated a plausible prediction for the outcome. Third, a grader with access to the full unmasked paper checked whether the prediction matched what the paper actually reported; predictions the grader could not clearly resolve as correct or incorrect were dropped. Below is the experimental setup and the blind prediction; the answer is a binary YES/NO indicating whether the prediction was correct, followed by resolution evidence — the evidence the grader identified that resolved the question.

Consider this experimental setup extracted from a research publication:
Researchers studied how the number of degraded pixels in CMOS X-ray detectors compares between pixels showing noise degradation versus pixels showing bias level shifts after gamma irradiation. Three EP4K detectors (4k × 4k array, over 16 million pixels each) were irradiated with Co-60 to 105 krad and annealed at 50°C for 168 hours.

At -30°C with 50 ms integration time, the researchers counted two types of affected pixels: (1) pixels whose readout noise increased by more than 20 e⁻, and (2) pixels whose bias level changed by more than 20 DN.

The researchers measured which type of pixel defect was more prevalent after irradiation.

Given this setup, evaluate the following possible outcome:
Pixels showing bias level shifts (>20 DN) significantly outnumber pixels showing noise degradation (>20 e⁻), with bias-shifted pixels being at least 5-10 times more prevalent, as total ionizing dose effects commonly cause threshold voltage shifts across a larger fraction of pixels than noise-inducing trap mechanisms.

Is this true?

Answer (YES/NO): NO